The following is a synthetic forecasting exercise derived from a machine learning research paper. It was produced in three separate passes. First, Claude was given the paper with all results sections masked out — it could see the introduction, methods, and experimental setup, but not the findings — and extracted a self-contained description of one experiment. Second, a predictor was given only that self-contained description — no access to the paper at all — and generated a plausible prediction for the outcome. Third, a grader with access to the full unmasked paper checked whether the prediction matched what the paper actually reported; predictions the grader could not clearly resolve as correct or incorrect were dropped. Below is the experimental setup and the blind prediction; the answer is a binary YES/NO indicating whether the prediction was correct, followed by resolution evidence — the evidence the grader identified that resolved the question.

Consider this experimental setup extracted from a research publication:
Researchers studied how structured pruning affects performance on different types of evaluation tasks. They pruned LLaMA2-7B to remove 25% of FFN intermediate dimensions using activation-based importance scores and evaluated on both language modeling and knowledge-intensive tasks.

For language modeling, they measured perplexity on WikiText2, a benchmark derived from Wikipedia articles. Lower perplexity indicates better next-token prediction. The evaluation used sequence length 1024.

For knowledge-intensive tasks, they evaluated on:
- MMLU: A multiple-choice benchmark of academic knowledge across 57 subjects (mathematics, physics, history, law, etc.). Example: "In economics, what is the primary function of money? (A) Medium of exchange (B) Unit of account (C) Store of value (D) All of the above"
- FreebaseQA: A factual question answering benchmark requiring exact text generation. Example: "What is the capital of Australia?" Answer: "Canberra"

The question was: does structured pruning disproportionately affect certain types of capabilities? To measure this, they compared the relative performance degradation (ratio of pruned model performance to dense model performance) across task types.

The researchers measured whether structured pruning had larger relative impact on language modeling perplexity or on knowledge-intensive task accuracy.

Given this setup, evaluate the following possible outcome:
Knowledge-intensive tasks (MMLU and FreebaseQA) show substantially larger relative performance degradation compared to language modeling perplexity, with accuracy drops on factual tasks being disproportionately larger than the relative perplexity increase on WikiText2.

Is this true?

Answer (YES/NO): YES